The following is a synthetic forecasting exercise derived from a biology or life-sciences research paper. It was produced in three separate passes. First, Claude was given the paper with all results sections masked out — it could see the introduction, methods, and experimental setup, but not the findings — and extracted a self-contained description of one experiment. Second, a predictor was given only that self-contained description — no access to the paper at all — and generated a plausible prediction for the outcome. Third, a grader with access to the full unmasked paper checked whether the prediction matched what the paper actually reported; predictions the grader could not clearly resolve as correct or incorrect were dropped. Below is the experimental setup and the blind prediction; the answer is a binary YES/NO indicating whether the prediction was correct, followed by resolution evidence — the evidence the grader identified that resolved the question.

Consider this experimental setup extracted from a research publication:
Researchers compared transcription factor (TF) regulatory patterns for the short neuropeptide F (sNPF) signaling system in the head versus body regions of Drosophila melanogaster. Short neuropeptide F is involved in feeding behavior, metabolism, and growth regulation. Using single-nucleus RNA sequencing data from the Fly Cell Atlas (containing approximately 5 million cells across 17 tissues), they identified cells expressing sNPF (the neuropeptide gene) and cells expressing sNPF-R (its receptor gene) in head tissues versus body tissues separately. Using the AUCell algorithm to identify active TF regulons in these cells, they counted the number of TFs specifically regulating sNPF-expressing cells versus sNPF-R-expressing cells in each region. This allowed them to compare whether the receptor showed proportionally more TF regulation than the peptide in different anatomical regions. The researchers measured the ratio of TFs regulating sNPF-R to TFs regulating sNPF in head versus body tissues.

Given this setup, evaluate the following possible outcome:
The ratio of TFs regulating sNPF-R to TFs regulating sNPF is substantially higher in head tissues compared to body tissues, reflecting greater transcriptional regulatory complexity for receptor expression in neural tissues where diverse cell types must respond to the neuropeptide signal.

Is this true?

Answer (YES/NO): NO